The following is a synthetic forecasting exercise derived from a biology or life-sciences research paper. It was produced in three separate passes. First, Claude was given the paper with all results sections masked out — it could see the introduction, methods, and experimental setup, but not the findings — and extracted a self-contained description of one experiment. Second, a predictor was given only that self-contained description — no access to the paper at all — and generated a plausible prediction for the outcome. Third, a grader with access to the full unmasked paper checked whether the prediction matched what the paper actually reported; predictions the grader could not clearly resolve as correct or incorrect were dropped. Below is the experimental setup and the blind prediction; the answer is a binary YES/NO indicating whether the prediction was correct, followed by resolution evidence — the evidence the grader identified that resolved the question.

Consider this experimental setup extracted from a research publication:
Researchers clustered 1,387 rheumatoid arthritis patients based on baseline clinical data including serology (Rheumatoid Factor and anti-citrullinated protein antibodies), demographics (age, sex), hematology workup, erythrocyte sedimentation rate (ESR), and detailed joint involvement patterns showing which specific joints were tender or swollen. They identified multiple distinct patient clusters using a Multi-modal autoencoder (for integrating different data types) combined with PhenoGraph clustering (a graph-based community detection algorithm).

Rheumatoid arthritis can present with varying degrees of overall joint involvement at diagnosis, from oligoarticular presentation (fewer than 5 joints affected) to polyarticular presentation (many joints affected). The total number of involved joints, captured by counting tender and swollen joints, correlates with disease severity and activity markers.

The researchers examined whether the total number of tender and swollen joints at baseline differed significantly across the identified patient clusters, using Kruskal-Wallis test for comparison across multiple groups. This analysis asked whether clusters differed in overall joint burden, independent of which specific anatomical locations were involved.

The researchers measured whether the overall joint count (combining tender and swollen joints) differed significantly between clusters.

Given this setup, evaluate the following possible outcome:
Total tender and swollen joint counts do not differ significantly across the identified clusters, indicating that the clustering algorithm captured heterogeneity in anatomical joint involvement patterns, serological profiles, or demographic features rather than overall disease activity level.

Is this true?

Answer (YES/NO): NO